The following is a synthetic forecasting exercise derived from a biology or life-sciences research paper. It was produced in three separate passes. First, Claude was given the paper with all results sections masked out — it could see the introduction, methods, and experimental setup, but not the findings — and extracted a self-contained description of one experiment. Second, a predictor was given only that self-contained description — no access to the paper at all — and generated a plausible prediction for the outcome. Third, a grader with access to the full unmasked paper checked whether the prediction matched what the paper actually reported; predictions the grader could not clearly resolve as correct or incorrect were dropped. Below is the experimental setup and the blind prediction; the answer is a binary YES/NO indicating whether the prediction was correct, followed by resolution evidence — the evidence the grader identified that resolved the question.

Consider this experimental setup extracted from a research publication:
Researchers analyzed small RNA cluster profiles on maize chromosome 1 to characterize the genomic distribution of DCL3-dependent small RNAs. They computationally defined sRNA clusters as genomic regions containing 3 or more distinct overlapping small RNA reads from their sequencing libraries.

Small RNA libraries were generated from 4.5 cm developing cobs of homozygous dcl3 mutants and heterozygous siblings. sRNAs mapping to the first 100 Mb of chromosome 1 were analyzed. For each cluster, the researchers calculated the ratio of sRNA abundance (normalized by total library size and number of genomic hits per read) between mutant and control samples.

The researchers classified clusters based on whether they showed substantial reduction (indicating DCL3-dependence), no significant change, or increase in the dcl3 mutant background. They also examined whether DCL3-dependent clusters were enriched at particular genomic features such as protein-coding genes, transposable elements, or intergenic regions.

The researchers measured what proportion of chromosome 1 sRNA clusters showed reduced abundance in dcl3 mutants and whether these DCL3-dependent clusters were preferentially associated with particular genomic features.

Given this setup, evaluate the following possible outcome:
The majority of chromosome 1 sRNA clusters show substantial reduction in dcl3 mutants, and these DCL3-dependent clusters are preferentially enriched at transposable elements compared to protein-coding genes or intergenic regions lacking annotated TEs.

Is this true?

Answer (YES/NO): NO